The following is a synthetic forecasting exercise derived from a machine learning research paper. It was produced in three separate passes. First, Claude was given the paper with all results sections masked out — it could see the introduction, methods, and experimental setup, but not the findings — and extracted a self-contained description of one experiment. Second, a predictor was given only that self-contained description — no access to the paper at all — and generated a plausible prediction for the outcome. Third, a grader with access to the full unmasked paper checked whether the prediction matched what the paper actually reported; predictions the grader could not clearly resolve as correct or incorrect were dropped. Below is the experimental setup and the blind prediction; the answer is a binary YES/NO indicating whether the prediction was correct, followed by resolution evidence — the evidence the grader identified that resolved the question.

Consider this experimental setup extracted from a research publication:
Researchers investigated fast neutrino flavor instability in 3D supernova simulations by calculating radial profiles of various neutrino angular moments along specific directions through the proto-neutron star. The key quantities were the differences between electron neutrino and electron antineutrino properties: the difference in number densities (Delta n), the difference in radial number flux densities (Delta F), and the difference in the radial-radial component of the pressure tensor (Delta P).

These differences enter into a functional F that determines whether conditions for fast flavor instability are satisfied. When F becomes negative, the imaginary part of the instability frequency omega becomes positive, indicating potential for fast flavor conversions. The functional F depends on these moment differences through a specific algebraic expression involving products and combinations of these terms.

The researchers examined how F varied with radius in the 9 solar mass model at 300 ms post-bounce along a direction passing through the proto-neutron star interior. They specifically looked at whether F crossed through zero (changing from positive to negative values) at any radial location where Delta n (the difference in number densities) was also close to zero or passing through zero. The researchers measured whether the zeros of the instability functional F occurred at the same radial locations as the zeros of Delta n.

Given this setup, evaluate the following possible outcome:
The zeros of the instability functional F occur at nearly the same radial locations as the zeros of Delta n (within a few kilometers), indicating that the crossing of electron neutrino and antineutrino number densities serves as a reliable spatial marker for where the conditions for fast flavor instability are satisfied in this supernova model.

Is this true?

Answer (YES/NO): YES